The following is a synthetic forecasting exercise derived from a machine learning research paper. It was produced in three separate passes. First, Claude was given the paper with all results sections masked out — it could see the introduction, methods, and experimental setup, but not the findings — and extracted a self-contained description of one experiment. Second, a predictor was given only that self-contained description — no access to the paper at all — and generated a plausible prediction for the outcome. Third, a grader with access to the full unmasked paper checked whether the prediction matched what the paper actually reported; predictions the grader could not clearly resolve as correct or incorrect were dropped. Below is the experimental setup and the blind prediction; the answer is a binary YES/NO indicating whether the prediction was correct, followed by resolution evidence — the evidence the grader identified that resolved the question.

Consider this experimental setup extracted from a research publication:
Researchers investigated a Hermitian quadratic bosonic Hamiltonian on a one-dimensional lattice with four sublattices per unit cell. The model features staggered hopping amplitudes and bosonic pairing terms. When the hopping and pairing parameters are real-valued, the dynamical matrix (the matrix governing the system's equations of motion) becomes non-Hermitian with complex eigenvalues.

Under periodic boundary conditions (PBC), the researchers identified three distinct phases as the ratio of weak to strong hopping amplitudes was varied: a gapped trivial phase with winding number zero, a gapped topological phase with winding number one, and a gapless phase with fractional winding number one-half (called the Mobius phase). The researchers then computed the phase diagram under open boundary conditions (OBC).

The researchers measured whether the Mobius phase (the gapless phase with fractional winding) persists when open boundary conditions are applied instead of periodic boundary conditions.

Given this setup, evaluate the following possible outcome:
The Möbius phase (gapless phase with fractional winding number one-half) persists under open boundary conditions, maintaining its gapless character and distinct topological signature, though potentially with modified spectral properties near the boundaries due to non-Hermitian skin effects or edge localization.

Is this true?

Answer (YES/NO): NO